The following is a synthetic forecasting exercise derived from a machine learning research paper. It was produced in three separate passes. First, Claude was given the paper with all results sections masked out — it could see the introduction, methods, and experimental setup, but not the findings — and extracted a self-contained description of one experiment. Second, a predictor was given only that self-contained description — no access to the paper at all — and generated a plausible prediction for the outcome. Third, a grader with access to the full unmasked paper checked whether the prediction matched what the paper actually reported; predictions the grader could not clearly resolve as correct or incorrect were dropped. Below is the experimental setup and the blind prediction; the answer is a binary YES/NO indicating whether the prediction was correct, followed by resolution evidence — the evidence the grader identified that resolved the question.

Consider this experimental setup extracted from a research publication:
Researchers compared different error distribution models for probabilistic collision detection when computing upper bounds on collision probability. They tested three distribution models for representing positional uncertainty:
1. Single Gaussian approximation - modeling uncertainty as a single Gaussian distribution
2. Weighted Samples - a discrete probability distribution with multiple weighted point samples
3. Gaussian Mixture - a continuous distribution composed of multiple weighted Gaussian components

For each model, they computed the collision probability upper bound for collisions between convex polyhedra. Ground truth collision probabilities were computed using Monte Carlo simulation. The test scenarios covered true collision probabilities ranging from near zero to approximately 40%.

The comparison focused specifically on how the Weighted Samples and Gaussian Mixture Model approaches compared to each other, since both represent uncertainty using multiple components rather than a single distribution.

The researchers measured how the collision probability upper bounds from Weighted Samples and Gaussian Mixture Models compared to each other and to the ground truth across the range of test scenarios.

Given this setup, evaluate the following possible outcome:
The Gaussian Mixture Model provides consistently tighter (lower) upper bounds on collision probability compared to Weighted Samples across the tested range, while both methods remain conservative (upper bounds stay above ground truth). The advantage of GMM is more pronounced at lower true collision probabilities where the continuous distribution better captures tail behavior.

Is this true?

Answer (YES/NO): NO